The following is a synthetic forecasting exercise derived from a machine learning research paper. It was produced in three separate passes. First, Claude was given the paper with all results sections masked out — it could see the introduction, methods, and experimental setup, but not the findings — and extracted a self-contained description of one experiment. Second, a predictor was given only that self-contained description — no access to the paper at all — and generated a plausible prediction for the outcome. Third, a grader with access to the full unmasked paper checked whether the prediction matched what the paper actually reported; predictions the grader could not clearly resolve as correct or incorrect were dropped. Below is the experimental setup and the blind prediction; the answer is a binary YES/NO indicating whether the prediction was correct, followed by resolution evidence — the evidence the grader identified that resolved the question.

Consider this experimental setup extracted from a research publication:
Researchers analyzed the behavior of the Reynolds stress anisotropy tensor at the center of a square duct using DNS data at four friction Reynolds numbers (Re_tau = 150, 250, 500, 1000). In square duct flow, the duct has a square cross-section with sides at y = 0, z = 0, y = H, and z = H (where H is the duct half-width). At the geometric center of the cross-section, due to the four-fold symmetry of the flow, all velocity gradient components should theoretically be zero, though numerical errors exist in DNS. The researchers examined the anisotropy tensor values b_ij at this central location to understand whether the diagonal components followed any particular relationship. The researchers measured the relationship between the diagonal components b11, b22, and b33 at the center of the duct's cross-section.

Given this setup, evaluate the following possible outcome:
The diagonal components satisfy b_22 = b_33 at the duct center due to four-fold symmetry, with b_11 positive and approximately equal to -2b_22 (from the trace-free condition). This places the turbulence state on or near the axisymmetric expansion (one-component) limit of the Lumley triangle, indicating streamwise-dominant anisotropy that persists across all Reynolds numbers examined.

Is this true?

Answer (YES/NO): NO